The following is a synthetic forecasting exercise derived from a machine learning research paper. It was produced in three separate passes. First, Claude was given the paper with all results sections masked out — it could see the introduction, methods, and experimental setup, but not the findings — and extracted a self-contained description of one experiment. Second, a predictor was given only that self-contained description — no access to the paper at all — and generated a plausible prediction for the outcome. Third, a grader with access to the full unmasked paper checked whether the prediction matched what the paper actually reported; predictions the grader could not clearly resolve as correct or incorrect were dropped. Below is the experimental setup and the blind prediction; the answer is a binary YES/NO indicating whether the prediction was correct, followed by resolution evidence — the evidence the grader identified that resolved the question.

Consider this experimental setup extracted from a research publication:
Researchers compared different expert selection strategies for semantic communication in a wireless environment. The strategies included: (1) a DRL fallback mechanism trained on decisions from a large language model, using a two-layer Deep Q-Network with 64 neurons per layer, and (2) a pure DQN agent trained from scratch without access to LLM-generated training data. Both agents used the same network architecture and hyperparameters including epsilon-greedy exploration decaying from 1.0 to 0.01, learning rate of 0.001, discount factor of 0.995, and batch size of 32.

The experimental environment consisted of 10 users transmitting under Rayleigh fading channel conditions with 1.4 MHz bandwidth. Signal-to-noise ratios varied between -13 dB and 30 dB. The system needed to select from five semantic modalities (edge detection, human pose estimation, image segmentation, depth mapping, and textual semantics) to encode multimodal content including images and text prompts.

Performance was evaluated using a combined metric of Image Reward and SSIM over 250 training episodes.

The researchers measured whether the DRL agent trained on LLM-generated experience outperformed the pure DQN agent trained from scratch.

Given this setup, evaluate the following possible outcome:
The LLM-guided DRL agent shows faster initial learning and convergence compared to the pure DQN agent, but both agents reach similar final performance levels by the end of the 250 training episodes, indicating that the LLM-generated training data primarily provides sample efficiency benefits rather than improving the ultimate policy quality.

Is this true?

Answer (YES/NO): NO